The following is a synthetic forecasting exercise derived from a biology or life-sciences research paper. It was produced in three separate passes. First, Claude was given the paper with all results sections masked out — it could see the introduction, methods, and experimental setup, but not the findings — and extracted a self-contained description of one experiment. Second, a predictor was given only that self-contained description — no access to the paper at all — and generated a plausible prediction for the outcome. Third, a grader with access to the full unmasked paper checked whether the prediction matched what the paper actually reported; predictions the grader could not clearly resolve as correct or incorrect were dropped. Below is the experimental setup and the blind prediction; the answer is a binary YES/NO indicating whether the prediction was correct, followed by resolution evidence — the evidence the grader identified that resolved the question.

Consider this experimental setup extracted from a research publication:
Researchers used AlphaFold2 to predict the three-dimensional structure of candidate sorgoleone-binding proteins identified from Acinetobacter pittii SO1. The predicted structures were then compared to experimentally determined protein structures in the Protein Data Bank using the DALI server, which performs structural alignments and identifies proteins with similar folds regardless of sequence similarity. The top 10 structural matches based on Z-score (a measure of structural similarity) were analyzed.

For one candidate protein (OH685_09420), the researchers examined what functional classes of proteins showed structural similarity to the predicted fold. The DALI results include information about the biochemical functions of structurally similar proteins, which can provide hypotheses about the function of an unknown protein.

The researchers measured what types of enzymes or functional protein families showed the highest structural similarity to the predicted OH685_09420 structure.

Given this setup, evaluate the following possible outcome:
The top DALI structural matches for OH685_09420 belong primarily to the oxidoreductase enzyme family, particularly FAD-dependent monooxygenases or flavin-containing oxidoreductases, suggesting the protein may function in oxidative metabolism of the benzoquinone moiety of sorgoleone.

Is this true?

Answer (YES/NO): NO